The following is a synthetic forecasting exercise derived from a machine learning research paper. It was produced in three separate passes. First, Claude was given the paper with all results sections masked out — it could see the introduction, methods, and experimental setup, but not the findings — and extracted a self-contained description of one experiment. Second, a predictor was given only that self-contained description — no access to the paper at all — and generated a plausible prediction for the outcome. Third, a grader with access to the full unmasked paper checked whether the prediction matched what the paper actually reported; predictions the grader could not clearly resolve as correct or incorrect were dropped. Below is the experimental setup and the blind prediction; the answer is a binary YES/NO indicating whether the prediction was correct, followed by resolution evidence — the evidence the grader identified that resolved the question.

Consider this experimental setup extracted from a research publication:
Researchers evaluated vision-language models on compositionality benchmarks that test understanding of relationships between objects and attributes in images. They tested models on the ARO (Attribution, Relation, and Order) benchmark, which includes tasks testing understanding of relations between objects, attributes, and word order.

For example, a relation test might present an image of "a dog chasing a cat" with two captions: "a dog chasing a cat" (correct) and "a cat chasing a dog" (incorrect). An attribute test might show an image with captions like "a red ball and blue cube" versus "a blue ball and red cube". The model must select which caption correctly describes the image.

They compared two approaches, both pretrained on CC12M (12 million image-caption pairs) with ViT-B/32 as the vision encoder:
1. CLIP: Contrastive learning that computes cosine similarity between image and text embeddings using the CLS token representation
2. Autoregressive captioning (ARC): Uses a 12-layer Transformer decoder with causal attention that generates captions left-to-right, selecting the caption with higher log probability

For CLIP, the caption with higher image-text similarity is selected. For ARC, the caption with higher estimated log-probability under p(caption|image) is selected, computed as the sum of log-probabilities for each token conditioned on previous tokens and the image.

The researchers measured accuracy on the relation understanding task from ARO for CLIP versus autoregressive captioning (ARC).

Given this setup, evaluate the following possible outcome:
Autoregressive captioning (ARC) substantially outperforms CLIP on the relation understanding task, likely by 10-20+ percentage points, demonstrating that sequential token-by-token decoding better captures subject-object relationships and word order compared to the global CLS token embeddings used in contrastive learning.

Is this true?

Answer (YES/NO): YES